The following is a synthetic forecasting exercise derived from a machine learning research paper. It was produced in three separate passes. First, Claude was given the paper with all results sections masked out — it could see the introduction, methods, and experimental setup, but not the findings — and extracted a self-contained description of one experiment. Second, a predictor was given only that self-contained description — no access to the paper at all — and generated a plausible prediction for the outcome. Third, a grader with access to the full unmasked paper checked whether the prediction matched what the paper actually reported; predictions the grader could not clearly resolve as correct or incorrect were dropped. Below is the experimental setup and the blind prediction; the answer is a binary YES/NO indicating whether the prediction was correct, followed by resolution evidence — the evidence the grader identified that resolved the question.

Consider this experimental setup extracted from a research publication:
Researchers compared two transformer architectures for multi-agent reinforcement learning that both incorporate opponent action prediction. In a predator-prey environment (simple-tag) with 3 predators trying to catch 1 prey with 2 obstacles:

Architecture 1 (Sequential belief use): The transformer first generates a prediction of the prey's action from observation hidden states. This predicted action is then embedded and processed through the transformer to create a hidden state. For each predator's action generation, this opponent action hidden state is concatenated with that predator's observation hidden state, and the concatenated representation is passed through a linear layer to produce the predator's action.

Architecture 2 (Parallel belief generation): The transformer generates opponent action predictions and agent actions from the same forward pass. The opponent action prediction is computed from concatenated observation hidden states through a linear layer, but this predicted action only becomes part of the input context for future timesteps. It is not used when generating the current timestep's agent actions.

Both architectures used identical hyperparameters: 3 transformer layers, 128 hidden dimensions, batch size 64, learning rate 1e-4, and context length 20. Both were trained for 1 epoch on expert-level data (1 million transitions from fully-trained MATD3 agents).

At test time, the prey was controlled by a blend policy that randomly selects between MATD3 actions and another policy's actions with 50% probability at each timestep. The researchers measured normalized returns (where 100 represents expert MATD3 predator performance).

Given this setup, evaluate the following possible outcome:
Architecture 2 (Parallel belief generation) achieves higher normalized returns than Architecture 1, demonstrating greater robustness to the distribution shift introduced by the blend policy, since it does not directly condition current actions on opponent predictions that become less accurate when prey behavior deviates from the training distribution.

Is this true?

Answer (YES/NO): NO